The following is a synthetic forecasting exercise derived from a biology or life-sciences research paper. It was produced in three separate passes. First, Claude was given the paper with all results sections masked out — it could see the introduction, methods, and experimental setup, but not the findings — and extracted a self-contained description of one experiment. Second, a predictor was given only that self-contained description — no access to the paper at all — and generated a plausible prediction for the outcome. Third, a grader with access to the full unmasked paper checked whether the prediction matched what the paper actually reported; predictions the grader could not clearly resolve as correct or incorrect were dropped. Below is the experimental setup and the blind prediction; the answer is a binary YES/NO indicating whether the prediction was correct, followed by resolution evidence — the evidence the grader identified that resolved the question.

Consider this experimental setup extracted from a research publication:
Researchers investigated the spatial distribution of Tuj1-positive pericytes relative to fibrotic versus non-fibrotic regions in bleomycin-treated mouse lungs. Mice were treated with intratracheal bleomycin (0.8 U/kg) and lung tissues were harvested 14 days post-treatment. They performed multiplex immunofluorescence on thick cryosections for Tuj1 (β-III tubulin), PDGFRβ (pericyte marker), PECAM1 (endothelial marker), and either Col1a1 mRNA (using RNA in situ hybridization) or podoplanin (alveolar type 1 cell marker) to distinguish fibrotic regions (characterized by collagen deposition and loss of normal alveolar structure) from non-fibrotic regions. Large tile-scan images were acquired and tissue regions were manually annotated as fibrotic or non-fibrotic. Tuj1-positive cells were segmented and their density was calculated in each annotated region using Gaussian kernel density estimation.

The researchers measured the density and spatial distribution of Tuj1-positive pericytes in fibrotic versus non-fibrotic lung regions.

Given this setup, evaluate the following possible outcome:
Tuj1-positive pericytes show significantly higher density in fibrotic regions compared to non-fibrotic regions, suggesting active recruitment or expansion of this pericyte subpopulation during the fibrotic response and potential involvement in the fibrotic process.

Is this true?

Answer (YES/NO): YES